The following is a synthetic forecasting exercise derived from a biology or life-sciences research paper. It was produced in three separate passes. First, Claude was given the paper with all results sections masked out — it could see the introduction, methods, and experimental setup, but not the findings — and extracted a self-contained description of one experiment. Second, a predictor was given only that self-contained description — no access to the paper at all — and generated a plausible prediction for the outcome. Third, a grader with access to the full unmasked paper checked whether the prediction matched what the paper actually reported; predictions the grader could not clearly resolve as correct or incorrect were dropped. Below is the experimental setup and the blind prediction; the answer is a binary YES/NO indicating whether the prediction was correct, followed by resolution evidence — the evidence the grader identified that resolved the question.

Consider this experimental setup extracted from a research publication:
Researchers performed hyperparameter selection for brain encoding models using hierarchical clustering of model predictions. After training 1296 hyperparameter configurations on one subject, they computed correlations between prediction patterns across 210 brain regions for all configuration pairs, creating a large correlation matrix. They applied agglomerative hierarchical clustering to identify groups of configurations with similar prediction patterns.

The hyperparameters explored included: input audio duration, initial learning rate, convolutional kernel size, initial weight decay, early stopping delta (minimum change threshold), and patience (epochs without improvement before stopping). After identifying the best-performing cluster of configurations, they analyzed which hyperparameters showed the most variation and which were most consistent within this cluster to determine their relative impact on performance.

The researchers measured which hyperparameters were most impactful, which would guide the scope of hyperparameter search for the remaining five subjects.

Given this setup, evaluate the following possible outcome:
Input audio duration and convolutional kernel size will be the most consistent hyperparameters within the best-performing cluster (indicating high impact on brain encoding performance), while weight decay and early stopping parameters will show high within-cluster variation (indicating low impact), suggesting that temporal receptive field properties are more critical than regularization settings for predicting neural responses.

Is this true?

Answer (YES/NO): NO